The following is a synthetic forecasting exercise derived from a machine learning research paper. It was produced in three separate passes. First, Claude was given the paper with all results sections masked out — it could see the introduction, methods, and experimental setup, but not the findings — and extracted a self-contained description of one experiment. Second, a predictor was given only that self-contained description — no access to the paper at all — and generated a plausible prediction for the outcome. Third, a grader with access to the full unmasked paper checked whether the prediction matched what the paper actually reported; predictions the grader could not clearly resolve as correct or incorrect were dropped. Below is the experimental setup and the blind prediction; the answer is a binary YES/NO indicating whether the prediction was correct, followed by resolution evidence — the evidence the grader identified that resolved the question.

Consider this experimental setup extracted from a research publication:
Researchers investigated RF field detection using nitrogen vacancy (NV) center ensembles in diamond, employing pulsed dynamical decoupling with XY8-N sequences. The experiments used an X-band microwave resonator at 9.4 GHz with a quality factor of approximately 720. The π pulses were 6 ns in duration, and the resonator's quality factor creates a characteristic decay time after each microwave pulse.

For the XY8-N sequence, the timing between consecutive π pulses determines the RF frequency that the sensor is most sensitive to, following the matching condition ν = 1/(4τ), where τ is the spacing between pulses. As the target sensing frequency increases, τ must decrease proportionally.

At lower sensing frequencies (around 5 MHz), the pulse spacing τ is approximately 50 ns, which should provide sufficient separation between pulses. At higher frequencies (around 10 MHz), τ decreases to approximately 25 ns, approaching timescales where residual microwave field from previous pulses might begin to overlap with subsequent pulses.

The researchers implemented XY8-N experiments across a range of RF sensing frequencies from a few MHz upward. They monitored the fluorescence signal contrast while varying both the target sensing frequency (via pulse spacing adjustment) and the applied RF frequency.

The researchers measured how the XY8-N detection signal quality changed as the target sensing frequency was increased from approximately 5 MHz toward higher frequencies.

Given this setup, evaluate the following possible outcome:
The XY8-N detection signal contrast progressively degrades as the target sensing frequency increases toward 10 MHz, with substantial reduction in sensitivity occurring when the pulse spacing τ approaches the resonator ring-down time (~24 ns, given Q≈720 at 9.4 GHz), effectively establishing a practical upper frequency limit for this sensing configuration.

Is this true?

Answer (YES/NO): YES